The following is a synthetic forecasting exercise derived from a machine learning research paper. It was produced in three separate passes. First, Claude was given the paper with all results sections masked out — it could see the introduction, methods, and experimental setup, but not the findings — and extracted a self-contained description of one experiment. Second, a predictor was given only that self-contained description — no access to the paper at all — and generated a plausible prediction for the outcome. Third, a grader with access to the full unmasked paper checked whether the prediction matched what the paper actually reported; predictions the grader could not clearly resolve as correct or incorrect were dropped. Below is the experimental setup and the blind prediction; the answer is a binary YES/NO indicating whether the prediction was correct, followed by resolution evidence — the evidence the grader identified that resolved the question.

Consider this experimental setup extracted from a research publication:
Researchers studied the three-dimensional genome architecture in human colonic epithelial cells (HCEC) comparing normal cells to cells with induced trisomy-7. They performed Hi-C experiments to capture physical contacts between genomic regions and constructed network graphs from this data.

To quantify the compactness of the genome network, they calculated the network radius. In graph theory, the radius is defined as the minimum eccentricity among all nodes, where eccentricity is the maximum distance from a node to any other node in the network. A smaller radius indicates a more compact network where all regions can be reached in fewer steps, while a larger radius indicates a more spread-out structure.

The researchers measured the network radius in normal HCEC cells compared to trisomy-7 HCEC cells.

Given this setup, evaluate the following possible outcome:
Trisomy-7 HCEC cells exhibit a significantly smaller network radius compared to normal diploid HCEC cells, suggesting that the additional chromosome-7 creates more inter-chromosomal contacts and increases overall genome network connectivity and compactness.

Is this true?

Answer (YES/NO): YES